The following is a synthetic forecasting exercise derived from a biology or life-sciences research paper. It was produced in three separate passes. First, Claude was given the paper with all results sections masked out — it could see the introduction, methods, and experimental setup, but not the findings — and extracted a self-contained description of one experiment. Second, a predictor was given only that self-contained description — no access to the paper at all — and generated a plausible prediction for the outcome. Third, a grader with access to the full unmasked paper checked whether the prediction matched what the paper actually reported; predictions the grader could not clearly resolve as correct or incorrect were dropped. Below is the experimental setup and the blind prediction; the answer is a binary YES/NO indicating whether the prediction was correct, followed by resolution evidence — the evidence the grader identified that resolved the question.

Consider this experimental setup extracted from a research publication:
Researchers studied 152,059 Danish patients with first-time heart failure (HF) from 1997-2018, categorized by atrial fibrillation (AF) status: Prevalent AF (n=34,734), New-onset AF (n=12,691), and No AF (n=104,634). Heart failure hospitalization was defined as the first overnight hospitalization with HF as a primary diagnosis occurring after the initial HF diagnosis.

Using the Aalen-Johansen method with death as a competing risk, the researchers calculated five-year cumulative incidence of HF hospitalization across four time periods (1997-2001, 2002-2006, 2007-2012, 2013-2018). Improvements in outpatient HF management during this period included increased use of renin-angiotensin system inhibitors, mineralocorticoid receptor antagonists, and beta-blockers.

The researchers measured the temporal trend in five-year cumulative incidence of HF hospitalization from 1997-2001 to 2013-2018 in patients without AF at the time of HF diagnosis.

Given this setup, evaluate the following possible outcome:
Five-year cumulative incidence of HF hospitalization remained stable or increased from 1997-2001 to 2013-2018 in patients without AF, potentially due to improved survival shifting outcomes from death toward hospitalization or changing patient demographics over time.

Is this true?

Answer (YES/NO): YES